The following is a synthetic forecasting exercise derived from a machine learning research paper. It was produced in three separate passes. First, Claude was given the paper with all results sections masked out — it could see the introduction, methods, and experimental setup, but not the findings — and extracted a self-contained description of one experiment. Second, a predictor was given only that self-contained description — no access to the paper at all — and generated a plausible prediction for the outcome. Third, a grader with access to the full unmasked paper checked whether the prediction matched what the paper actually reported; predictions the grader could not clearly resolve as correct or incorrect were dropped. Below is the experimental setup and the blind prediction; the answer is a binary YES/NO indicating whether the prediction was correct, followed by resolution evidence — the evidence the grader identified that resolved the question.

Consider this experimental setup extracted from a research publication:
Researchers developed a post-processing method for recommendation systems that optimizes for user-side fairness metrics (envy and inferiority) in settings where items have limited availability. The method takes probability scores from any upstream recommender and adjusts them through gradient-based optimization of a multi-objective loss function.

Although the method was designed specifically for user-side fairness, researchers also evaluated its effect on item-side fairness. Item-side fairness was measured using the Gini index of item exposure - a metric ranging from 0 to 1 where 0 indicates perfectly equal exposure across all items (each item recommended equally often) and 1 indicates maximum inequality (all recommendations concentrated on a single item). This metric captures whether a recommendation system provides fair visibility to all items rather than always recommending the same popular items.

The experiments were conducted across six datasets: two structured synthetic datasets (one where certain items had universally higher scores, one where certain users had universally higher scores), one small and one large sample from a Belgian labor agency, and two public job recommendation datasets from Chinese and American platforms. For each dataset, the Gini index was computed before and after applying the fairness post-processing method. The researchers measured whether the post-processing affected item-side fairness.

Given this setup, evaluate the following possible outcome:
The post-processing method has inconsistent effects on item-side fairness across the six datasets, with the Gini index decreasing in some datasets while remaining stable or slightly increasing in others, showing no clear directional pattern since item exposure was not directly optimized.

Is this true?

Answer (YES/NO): NO